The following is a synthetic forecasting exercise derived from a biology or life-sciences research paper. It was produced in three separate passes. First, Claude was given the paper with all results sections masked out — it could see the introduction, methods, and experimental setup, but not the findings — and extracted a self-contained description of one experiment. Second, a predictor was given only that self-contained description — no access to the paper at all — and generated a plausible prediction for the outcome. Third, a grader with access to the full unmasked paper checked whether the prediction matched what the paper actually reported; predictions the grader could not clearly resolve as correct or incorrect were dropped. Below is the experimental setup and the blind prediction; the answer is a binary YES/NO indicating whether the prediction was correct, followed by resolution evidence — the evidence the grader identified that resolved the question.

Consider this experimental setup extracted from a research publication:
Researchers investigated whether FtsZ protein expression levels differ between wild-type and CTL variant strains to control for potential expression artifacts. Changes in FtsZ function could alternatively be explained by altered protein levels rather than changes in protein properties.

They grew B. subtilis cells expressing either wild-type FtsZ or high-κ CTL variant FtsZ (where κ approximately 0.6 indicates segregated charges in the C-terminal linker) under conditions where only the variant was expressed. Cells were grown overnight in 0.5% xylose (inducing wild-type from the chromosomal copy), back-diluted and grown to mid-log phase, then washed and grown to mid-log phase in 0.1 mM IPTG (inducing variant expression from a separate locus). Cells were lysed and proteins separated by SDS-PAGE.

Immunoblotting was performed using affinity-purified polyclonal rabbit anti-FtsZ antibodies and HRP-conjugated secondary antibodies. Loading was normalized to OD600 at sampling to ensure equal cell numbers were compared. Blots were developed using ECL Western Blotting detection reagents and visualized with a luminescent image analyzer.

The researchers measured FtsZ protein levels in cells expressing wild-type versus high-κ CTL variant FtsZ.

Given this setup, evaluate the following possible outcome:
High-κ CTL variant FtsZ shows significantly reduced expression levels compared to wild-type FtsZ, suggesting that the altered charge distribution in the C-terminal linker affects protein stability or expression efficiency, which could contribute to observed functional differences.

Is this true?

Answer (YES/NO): YES